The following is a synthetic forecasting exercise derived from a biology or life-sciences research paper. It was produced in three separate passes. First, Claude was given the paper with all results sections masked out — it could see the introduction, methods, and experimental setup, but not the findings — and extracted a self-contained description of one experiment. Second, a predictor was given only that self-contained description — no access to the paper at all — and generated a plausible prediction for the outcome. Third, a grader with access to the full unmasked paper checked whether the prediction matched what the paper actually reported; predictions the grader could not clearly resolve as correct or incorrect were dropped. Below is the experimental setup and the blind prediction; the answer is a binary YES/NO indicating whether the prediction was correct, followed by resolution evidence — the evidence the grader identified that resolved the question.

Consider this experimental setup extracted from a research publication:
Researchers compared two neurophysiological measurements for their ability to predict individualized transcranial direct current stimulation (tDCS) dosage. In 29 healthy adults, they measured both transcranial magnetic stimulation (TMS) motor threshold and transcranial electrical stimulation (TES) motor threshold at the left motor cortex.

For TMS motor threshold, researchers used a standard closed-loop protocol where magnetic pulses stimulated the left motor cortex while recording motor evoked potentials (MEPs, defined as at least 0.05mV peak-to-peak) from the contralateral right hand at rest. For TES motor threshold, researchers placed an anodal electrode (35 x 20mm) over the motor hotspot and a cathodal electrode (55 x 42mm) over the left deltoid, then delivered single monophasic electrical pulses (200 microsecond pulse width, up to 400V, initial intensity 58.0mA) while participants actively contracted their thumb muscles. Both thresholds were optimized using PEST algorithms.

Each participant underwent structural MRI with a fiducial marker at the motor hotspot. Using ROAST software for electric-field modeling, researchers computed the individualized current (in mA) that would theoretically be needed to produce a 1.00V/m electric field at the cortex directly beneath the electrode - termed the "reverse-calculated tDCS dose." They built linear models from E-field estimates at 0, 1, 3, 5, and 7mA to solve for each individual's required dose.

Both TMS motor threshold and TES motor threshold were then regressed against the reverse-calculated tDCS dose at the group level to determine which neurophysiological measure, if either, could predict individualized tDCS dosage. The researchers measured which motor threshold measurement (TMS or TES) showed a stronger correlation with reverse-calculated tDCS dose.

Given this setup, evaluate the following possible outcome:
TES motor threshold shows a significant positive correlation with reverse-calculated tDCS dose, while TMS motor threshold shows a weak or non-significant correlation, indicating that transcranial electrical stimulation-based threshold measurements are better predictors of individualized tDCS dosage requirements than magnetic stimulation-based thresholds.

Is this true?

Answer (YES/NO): YES